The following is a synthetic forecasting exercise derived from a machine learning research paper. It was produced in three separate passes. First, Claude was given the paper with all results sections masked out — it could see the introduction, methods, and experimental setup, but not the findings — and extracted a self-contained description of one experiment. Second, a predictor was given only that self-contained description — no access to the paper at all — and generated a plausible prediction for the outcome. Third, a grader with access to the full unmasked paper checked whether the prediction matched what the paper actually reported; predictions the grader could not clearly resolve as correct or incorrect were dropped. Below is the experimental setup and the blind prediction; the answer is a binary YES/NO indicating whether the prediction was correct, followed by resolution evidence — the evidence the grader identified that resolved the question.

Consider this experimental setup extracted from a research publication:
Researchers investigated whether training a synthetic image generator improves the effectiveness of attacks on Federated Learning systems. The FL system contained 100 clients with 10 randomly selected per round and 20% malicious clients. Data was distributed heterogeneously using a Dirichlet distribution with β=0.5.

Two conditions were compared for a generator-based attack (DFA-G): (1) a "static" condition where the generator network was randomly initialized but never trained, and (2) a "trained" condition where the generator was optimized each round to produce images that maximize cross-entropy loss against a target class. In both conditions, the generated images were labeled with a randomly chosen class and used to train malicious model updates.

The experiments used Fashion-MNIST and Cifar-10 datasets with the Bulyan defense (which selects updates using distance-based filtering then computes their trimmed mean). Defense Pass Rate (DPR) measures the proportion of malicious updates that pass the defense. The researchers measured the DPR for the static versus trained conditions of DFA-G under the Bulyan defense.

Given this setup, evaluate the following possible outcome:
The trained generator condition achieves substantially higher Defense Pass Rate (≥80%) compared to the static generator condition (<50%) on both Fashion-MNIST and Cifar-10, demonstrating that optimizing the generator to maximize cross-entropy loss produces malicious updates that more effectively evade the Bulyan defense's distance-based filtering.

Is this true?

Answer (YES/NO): NO